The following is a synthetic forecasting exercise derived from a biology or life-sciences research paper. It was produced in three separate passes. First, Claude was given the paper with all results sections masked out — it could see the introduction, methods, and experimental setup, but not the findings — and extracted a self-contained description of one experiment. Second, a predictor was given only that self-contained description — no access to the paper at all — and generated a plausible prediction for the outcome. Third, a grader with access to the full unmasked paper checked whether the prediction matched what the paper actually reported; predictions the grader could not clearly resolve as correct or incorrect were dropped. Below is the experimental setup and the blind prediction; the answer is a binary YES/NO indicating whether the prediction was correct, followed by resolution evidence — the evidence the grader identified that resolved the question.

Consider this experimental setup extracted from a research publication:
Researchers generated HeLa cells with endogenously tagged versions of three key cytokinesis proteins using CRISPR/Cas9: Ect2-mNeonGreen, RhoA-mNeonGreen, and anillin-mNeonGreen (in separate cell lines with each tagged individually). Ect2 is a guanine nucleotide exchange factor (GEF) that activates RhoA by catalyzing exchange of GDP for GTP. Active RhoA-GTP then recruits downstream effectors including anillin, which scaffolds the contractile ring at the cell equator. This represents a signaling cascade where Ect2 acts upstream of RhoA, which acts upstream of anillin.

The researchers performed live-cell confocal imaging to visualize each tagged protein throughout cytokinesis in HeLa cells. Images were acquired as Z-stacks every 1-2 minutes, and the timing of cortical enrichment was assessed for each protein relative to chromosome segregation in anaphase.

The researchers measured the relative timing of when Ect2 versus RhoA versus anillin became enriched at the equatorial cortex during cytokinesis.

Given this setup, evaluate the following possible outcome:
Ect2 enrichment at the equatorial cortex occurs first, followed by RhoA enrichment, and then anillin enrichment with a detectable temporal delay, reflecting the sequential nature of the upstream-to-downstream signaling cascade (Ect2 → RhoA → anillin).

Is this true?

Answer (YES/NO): NO